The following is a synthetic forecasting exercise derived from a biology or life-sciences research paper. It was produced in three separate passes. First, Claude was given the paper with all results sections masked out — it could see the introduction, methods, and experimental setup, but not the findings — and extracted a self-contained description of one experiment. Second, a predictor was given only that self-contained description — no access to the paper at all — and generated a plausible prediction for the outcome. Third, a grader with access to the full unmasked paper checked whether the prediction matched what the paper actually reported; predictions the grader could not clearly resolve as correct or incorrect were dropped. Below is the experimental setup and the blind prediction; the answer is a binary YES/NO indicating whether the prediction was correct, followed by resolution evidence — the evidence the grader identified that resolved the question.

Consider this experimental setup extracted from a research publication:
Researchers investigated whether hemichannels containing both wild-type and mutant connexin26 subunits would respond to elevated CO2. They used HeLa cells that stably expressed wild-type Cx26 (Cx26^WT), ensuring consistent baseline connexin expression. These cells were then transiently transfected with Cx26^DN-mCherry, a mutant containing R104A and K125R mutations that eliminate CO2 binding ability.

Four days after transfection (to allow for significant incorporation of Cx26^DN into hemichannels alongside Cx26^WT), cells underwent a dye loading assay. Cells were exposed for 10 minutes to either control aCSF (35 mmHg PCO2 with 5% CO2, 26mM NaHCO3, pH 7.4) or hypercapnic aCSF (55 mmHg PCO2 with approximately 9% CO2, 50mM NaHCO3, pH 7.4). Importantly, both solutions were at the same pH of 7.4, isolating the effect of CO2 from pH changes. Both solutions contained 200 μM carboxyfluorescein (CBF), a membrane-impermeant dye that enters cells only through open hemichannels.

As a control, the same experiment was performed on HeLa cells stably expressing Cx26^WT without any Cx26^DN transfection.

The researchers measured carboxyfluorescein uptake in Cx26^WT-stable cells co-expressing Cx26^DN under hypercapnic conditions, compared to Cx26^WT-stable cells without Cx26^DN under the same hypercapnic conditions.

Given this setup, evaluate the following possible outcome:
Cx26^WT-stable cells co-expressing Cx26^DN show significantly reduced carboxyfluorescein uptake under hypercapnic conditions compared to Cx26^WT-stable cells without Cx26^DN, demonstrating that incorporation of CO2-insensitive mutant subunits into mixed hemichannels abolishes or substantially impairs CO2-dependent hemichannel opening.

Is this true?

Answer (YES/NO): NO